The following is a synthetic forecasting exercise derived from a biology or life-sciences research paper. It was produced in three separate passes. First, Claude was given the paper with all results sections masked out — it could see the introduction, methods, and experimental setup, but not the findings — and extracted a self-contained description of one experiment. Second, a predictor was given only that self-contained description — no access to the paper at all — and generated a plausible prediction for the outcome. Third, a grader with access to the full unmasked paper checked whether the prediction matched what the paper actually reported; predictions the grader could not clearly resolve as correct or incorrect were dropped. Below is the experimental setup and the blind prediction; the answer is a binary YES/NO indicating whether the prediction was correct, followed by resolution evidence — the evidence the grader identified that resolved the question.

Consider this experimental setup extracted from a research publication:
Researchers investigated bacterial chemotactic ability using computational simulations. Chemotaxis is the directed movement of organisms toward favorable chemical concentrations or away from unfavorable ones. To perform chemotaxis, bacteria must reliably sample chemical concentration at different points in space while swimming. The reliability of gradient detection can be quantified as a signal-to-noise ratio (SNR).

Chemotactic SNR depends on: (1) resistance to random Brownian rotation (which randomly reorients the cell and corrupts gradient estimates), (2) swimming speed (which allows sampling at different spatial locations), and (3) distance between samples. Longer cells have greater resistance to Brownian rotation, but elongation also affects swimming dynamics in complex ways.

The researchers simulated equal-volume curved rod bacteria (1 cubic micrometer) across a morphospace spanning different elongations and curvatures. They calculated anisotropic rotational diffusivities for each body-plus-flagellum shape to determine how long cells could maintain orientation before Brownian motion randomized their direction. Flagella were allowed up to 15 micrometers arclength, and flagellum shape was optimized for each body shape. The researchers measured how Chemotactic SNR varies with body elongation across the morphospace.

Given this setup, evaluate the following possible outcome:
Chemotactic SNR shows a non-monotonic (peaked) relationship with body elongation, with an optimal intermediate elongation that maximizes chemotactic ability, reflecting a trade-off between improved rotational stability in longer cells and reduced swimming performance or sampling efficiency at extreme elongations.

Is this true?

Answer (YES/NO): NO